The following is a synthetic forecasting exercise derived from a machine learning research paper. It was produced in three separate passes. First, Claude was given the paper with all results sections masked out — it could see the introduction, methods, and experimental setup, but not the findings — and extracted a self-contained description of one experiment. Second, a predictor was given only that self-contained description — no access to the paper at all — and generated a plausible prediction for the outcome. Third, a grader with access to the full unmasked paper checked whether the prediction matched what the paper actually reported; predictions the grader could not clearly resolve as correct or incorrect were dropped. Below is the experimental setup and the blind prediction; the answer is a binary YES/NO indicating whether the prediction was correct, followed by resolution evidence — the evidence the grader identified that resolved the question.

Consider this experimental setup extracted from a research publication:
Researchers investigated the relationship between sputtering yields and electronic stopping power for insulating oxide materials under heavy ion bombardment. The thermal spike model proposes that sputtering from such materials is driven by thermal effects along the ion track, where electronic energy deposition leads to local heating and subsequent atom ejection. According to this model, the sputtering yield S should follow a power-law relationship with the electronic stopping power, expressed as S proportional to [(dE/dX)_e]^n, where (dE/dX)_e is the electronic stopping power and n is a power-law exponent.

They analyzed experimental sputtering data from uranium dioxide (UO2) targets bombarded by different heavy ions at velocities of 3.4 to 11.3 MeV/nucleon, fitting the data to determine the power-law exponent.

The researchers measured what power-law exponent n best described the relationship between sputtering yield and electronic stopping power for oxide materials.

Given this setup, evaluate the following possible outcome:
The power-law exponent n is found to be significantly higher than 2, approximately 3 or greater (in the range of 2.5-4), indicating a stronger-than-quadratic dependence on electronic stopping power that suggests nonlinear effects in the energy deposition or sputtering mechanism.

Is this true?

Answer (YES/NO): NO